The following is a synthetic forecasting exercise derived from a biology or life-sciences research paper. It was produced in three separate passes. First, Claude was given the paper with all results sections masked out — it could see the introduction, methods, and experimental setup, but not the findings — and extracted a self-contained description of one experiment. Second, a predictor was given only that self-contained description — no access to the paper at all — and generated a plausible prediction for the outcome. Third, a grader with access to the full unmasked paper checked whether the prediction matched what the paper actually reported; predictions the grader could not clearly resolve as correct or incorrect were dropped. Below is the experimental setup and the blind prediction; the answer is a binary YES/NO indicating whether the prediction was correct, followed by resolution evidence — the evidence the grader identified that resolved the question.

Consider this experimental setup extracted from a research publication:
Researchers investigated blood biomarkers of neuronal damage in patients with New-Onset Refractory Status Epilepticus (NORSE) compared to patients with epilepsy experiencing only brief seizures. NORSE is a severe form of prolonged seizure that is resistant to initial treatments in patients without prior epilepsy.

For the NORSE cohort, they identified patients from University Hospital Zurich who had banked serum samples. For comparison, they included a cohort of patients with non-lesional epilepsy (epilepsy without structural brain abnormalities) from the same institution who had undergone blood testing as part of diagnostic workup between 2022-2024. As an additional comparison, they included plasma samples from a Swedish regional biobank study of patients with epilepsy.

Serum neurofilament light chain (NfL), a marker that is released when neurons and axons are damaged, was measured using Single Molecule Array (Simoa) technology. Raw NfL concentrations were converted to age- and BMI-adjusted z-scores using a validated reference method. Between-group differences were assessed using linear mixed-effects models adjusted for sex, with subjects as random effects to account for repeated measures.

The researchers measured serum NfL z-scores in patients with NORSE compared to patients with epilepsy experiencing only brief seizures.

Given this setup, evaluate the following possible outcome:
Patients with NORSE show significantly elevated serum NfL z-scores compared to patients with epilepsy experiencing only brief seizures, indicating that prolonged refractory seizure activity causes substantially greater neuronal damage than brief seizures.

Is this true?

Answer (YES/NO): YES